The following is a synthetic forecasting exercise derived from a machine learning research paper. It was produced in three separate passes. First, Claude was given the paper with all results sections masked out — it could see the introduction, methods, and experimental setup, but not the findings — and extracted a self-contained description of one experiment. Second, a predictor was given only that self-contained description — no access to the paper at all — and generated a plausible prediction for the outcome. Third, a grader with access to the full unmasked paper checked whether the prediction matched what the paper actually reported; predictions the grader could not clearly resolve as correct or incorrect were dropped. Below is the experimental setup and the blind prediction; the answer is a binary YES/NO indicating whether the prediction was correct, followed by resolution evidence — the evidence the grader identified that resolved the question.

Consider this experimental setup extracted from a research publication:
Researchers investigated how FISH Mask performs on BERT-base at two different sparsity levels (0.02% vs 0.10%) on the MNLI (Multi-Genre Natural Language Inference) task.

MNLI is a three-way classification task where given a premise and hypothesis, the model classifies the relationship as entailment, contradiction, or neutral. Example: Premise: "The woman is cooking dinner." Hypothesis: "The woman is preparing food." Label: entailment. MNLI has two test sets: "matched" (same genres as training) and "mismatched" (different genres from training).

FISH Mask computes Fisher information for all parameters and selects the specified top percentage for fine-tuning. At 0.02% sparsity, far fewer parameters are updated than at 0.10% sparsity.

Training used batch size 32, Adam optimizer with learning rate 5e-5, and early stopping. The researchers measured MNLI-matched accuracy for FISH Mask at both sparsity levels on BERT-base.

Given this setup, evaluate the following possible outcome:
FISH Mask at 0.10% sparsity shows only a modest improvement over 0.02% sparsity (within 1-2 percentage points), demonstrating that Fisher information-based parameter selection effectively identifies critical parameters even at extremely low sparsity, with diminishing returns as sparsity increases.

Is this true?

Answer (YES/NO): NO